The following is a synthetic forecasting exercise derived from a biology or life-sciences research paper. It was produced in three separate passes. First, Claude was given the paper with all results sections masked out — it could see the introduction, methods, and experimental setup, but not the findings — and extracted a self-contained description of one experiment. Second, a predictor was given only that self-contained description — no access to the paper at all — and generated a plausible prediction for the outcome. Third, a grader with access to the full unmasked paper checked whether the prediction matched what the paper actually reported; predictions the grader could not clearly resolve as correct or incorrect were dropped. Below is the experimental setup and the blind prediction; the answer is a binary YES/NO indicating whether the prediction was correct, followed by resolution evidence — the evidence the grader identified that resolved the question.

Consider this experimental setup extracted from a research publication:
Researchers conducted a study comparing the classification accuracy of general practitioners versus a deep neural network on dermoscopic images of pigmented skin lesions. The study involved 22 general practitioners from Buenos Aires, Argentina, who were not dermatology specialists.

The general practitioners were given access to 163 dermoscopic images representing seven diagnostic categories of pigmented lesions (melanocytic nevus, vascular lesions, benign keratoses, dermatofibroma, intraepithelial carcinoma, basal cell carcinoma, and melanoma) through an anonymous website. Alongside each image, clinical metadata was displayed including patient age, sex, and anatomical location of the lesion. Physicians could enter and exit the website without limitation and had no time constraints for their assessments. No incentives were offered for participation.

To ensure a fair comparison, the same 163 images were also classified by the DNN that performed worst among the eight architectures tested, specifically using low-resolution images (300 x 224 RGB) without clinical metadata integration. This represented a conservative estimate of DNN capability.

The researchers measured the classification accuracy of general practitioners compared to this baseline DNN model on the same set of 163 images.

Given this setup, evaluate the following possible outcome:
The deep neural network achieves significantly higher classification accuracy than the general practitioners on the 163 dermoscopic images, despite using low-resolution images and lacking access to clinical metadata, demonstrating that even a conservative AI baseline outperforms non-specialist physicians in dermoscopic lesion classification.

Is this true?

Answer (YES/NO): YES